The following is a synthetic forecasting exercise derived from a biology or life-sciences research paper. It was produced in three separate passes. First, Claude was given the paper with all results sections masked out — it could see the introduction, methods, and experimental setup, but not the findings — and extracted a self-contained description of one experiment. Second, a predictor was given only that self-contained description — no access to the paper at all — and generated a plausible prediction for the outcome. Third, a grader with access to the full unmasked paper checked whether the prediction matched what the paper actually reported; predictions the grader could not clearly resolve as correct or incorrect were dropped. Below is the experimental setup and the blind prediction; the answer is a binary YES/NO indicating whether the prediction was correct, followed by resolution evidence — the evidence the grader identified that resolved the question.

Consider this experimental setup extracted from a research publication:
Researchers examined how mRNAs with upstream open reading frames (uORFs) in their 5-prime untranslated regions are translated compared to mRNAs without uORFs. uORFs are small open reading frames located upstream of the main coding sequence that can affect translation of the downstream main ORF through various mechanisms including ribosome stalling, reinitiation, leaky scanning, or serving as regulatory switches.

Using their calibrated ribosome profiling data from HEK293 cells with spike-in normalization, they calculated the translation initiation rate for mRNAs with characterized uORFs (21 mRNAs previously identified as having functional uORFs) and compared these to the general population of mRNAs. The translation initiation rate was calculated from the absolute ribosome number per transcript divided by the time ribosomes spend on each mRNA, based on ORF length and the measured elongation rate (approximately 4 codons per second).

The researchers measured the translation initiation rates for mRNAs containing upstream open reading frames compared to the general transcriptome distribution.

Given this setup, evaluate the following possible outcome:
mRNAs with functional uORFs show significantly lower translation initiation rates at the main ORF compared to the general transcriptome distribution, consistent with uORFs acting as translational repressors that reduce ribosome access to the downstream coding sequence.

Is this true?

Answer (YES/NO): YES